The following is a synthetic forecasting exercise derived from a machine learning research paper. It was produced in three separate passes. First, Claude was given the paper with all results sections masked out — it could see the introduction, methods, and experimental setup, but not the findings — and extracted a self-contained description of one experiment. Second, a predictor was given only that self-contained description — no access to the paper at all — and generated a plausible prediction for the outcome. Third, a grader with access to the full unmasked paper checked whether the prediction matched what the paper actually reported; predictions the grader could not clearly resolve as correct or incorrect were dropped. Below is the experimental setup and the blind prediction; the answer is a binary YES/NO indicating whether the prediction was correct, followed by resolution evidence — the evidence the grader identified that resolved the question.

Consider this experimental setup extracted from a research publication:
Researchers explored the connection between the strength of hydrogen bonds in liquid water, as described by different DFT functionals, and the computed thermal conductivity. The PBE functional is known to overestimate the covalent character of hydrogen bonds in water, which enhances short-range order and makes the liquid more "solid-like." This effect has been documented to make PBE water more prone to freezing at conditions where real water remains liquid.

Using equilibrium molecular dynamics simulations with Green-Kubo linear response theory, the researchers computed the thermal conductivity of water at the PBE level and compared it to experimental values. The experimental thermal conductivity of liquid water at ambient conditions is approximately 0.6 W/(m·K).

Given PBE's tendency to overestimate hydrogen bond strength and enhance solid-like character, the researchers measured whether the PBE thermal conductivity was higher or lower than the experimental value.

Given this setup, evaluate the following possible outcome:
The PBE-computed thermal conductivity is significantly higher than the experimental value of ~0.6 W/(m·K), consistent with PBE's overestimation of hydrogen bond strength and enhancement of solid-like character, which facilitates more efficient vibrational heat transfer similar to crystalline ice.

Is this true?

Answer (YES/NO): YES